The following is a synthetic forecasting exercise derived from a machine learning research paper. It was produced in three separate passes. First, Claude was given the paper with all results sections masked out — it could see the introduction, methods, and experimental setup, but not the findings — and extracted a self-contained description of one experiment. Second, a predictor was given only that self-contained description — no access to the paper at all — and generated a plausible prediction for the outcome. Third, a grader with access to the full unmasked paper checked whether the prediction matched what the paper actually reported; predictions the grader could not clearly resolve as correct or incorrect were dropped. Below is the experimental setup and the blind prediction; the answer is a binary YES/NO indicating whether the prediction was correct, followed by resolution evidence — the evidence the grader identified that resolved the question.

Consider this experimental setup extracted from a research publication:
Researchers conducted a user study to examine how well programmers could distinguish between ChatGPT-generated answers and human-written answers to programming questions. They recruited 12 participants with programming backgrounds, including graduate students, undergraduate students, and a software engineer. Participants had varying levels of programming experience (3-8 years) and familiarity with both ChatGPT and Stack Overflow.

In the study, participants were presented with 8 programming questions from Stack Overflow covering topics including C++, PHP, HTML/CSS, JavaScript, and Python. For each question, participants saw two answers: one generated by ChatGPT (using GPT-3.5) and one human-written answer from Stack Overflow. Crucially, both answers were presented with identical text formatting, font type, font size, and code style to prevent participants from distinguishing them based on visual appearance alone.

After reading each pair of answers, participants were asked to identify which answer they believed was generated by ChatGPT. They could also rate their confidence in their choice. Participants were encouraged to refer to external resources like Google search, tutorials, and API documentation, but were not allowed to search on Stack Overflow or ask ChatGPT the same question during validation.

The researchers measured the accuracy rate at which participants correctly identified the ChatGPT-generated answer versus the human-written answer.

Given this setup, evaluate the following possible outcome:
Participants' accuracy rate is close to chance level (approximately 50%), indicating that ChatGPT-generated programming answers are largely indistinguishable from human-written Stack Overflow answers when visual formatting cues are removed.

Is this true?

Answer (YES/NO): NO